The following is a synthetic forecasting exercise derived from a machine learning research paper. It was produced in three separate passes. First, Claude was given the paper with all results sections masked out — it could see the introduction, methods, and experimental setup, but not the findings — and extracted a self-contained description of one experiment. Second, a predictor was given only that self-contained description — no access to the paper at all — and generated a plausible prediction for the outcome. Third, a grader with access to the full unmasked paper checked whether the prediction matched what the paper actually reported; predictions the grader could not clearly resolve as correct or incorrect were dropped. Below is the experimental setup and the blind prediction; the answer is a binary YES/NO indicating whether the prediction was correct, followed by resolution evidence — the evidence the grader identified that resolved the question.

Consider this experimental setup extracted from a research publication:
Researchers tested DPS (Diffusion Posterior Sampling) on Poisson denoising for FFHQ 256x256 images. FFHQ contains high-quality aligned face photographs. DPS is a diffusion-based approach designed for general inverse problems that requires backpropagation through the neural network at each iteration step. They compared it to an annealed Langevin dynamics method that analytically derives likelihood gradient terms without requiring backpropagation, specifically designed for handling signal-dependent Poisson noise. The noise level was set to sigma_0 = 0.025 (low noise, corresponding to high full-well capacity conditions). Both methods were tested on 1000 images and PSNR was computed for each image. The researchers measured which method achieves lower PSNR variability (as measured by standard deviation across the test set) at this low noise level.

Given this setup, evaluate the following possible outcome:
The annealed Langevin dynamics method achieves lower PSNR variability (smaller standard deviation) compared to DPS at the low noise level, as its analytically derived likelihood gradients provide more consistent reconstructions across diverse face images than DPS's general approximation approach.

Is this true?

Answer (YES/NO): YES